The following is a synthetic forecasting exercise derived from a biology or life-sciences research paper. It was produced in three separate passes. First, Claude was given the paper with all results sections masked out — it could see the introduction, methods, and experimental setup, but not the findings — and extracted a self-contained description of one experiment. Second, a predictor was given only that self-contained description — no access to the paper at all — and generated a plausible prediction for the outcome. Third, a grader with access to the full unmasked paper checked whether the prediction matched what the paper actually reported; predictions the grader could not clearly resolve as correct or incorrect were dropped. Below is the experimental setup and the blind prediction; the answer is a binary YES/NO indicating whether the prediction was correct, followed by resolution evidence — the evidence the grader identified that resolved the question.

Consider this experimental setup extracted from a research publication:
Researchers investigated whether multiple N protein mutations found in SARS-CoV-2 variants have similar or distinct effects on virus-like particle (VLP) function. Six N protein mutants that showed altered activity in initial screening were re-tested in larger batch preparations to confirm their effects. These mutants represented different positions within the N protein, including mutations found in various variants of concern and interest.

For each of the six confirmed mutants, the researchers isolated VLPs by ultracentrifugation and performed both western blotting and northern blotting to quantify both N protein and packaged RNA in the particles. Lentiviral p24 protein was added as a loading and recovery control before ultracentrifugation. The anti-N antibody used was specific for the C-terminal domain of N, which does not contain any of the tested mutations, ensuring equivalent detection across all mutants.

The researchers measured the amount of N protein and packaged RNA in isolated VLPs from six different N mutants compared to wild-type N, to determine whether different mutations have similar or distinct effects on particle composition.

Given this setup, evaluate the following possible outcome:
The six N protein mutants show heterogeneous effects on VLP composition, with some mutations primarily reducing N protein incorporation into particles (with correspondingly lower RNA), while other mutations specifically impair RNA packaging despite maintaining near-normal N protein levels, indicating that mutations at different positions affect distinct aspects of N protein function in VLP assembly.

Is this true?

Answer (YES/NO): NO